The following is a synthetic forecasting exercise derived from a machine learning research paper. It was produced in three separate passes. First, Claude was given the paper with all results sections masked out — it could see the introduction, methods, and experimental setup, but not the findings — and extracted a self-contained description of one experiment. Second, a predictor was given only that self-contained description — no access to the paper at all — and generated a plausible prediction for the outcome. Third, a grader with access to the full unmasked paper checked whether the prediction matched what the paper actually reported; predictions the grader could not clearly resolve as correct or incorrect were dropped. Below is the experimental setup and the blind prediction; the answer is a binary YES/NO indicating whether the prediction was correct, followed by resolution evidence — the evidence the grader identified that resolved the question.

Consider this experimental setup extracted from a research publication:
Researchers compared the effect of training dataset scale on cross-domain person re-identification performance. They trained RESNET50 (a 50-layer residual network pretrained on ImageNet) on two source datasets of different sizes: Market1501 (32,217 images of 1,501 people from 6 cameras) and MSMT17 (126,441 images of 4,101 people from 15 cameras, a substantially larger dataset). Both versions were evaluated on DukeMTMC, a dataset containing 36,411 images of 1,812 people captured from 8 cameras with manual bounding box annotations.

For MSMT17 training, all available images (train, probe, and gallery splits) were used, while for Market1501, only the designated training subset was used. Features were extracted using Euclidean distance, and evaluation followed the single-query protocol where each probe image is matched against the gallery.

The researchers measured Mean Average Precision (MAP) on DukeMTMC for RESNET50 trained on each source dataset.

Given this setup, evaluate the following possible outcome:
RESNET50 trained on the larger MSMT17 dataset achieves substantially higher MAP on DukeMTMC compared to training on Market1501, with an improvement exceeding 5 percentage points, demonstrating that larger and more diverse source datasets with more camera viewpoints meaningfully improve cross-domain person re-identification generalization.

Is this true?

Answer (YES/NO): YES